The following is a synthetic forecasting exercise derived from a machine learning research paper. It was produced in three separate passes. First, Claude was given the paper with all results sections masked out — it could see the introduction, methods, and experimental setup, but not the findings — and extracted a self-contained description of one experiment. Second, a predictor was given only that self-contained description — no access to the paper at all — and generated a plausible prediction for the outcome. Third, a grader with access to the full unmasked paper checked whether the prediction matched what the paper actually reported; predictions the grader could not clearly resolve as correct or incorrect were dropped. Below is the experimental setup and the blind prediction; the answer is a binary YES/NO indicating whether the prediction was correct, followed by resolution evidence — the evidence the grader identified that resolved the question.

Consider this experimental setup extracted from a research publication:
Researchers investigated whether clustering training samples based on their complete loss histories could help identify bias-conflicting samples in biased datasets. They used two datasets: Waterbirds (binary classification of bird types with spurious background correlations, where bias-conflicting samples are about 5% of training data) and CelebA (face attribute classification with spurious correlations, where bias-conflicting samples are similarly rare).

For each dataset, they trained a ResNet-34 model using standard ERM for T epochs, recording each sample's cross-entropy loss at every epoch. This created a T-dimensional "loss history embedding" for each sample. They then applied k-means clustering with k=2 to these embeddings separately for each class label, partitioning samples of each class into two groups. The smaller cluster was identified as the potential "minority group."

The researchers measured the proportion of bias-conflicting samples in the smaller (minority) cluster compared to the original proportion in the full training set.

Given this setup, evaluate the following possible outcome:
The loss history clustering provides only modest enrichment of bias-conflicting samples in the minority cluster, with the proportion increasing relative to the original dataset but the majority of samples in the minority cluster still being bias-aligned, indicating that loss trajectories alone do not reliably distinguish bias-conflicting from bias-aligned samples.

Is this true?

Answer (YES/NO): NO